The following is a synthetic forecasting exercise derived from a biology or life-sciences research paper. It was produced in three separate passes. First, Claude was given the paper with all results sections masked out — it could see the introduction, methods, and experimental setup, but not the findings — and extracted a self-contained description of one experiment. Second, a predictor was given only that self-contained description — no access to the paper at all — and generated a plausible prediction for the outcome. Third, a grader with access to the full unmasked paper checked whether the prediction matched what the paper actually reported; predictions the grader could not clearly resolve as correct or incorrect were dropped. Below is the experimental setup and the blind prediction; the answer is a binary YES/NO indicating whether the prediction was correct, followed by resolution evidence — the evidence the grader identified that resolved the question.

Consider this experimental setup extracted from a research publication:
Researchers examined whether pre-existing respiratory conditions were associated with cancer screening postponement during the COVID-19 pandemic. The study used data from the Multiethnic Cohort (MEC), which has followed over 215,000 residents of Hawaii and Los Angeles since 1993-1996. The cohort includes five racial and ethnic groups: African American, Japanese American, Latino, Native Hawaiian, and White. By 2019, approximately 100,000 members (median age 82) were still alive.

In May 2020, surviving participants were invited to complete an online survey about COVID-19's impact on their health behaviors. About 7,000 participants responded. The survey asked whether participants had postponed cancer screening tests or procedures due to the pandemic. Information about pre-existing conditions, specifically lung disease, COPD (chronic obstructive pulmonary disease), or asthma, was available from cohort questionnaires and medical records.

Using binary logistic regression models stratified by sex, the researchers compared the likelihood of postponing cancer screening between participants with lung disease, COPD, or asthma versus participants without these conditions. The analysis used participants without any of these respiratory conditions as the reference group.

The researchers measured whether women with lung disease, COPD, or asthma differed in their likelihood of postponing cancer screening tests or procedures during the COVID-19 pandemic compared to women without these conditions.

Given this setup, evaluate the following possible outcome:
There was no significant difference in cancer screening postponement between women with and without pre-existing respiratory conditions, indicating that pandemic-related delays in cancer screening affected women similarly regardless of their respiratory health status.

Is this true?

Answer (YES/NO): NO